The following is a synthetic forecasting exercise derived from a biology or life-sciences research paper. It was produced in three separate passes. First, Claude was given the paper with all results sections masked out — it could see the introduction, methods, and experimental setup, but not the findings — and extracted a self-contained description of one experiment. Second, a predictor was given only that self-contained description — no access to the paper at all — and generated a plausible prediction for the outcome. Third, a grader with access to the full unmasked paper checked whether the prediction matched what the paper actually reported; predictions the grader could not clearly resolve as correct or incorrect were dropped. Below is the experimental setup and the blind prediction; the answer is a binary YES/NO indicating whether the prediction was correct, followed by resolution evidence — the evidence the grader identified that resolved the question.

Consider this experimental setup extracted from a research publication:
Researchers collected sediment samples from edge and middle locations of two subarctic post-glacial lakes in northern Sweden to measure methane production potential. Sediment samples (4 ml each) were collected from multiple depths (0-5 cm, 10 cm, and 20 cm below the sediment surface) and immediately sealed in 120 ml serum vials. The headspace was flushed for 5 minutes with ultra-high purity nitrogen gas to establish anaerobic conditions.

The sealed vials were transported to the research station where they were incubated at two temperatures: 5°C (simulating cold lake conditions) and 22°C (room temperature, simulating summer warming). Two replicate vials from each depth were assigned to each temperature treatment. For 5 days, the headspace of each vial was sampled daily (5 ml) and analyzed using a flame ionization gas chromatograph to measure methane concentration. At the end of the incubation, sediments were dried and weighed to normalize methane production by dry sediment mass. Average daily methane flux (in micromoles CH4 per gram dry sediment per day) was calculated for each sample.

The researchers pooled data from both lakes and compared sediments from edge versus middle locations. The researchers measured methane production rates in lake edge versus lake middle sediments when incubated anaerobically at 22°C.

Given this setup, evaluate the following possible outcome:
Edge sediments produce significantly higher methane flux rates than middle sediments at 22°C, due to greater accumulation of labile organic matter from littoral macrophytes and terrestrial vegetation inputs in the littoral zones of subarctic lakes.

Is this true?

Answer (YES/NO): NO